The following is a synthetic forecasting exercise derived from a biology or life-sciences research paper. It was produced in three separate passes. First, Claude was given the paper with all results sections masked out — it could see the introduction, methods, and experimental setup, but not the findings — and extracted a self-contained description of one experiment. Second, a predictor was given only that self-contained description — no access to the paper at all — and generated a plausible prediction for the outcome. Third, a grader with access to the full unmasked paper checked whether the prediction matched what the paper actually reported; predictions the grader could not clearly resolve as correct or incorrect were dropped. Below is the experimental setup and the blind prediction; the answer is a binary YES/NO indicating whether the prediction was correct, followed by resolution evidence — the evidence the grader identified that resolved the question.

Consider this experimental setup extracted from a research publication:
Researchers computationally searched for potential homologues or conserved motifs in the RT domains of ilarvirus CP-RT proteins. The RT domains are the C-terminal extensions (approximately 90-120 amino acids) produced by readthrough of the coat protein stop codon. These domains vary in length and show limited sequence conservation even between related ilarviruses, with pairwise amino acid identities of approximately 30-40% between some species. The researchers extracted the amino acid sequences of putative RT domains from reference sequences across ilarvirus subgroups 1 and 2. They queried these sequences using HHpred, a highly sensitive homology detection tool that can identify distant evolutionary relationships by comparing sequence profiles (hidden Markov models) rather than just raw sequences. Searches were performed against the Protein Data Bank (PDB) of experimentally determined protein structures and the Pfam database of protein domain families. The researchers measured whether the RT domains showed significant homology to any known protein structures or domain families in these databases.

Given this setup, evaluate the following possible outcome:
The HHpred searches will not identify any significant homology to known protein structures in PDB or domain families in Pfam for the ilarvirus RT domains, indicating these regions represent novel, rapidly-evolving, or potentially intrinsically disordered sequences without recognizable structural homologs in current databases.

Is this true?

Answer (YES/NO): NO